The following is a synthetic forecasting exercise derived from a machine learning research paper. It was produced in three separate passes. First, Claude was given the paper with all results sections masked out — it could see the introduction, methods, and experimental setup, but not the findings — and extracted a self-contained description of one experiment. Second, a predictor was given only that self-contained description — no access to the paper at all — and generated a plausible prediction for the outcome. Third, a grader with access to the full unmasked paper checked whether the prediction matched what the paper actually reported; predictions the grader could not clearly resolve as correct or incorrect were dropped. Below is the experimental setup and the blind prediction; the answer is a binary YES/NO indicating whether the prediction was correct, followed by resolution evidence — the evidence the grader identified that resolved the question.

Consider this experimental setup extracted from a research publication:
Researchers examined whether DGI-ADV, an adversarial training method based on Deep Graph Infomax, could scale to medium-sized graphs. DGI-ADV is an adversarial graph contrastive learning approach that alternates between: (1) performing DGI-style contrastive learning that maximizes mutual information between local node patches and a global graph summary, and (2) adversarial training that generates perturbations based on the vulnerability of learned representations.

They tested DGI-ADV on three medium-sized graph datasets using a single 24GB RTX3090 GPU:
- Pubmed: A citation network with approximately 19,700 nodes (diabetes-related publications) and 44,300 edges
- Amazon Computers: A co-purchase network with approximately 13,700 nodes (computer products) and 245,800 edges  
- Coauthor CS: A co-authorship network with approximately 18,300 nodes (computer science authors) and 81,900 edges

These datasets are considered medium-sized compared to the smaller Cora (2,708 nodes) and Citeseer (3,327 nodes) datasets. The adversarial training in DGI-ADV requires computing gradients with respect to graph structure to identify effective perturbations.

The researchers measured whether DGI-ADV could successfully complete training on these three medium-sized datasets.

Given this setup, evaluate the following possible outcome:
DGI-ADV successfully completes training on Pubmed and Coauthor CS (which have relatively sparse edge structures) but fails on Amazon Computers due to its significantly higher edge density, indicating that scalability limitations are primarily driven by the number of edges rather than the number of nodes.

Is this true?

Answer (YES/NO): NO